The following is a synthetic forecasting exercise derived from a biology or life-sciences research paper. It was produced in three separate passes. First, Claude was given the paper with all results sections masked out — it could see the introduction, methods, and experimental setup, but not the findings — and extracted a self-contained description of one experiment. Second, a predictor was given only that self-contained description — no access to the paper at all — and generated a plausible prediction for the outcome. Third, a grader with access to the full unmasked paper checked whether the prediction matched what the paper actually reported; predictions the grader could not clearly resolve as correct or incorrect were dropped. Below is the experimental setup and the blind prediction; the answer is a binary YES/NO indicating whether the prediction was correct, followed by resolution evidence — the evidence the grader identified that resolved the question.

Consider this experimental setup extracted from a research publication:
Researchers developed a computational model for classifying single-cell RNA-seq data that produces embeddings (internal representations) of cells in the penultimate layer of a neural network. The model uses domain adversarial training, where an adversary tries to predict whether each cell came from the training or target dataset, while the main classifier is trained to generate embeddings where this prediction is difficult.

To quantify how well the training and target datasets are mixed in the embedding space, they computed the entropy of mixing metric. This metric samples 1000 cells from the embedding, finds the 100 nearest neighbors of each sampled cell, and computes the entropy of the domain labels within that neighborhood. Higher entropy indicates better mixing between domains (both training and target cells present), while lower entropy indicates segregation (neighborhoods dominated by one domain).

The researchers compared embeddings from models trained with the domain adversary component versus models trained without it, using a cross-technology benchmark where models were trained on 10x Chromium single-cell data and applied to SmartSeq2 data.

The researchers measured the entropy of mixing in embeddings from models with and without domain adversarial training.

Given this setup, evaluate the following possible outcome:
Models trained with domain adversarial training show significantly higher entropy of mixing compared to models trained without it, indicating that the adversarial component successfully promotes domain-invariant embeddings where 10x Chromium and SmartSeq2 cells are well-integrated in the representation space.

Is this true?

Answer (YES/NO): YES